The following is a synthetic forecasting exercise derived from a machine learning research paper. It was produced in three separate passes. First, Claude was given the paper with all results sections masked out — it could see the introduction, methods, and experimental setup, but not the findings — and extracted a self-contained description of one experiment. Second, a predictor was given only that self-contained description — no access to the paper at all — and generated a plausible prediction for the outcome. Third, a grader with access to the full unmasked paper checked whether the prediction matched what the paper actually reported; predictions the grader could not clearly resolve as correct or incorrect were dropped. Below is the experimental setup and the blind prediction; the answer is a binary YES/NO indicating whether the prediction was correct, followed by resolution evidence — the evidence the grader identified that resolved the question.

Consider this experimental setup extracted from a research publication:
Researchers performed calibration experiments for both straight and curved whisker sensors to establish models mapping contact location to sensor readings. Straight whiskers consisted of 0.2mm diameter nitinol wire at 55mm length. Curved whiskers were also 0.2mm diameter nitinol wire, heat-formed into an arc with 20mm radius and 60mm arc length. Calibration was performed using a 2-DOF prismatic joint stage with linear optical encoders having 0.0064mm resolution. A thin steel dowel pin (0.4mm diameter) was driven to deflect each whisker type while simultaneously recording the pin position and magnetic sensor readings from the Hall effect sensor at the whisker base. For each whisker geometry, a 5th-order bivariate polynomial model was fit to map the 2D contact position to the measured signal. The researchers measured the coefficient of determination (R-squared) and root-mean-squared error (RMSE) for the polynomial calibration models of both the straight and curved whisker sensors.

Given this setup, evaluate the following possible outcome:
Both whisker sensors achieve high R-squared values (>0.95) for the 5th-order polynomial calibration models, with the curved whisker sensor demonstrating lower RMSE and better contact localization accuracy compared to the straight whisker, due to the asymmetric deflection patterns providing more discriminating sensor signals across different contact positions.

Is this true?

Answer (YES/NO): NO